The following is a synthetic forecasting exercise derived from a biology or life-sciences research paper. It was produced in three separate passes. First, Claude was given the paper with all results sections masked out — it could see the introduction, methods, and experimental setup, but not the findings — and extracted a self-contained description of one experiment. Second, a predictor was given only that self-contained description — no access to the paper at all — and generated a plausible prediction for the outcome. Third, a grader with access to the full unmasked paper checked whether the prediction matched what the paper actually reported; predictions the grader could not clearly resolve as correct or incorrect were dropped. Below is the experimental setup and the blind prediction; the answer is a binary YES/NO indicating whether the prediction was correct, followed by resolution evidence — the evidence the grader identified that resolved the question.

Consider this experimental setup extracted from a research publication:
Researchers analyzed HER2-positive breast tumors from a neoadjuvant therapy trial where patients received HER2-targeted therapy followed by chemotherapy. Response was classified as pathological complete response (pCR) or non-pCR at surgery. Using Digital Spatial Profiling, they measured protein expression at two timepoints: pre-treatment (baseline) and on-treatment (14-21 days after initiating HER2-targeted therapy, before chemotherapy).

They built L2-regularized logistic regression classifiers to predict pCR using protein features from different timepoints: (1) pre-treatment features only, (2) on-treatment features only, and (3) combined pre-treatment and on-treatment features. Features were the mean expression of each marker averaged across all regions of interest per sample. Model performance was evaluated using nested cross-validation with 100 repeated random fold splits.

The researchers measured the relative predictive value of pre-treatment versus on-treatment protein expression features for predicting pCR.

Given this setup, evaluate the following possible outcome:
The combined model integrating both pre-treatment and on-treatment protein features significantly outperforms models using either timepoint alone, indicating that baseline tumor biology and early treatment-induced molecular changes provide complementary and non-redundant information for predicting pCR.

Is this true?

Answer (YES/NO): NO